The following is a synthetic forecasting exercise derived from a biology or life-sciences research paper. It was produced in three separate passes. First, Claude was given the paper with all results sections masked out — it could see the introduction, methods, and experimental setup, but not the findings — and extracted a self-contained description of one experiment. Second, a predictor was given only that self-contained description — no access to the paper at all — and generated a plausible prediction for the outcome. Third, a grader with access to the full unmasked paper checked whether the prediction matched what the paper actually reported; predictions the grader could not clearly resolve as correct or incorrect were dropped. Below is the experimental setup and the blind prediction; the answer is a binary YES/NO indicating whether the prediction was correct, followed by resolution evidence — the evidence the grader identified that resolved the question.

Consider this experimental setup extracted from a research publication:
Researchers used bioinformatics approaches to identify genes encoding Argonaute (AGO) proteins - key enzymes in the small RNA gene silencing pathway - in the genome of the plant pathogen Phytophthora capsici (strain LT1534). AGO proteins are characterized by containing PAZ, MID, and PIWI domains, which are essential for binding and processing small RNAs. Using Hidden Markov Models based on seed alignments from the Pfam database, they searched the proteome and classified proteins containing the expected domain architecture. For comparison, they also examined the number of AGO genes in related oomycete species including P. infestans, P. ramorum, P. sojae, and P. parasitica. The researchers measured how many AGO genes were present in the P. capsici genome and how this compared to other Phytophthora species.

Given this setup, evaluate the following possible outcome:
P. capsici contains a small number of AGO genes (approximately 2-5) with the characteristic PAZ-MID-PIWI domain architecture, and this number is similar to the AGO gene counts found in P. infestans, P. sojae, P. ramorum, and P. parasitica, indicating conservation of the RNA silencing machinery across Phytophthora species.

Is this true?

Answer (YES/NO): NO